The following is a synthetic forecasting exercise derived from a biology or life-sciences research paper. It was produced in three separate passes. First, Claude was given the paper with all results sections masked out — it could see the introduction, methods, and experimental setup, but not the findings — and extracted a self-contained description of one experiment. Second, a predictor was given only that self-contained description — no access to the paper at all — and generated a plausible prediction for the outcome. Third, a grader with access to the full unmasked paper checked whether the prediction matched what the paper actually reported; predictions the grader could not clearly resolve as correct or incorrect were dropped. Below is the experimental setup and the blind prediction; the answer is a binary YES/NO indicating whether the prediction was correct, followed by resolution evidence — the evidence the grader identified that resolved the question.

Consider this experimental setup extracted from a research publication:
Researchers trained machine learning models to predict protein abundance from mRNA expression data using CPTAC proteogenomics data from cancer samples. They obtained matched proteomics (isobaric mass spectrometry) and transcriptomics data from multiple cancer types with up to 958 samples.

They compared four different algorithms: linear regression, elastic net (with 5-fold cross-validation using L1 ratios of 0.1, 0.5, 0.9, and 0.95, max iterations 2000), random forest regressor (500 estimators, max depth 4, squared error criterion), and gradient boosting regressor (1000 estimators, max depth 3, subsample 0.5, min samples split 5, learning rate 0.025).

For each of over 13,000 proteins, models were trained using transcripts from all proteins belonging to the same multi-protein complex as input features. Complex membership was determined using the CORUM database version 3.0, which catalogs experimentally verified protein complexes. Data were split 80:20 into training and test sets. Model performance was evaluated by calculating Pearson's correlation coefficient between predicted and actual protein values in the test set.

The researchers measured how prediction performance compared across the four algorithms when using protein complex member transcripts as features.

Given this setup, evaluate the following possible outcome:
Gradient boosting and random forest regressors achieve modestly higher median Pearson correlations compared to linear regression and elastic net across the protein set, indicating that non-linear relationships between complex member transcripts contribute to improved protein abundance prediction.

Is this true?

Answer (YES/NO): NO